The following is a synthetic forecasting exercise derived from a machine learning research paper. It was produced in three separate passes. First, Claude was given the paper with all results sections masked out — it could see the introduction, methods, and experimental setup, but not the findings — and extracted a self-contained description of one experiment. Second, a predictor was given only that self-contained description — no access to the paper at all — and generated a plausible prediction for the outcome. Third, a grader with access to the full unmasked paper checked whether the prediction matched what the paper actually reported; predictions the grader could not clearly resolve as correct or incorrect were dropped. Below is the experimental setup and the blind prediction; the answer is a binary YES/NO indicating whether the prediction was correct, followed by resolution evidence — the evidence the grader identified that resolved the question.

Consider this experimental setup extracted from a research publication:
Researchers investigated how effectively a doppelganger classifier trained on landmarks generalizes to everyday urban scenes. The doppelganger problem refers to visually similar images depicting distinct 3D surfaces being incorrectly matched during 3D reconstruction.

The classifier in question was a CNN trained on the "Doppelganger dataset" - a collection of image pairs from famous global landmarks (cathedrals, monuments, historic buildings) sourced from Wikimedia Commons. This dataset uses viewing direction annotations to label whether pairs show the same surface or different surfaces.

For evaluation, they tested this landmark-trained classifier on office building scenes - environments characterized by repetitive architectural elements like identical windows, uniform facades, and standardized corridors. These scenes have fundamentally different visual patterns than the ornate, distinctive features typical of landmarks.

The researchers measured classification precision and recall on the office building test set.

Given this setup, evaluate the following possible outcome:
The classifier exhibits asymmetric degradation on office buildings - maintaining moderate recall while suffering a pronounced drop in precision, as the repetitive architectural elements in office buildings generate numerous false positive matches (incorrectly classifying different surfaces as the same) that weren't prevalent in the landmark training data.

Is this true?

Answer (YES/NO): NO